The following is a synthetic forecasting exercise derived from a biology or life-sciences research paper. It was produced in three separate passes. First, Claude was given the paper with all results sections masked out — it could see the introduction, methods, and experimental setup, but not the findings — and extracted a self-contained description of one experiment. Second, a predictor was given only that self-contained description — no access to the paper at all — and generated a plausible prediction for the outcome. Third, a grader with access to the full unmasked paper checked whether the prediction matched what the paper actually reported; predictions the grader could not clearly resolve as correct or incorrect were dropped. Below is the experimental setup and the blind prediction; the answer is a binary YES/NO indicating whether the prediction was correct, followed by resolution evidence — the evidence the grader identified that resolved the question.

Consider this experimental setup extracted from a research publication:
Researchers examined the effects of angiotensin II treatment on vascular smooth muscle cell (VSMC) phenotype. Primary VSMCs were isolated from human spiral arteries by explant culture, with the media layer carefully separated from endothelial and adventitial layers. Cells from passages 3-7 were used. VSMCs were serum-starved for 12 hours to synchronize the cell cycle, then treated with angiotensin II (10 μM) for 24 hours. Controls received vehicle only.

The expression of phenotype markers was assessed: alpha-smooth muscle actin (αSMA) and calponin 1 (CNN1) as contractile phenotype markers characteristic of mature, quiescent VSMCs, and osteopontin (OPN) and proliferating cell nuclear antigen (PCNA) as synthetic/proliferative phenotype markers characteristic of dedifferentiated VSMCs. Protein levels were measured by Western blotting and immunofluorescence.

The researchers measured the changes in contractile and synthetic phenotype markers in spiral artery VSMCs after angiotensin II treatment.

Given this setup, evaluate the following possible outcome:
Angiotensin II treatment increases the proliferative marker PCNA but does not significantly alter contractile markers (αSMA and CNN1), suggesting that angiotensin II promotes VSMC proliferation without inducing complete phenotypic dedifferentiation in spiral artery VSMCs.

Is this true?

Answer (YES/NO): NO